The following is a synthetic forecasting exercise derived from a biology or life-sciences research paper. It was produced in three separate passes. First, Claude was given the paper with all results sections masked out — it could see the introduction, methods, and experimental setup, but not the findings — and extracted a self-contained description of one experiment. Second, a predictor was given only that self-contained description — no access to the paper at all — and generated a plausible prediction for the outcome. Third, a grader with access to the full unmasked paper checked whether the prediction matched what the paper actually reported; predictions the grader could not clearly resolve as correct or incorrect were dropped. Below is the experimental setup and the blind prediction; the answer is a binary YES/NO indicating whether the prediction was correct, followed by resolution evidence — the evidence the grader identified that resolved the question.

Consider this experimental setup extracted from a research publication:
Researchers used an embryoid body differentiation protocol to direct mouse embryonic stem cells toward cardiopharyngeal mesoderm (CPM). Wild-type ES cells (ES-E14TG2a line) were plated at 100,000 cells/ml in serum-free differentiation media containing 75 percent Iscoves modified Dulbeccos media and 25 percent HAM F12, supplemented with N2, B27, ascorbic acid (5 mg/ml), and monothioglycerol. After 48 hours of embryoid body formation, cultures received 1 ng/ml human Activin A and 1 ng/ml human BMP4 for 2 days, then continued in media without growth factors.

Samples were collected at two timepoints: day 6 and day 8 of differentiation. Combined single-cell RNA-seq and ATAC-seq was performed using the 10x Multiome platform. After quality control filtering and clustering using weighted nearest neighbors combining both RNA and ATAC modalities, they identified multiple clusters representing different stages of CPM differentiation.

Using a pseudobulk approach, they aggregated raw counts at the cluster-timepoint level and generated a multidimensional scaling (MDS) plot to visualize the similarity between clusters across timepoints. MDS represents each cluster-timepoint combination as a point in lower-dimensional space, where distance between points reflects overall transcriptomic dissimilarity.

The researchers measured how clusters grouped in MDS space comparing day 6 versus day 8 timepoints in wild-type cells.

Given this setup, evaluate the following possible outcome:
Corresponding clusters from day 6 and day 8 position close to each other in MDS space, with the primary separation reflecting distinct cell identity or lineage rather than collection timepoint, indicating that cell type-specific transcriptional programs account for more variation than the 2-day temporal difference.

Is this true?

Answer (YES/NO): NO